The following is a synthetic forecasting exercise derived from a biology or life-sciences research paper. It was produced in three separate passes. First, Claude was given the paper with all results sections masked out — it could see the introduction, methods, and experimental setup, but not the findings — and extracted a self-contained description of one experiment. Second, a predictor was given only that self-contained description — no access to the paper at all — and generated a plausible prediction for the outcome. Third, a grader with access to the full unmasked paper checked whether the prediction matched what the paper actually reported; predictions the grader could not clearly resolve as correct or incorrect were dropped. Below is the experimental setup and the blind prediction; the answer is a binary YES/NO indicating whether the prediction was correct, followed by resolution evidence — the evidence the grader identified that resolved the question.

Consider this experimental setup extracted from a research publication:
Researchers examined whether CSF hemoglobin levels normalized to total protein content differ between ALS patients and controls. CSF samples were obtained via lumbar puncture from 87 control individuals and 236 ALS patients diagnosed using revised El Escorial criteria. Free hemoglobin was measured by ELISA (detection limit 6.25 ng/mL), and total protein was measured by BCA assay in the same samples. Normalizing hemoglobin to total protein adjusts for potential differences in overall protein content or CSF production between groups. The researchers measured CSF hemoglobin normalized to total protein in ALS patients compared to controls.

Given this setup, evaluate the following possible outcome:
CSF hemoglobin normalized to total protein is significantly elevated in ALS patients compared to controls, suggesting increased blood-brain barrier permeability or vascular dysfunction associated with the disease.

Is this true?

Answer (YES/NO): YES